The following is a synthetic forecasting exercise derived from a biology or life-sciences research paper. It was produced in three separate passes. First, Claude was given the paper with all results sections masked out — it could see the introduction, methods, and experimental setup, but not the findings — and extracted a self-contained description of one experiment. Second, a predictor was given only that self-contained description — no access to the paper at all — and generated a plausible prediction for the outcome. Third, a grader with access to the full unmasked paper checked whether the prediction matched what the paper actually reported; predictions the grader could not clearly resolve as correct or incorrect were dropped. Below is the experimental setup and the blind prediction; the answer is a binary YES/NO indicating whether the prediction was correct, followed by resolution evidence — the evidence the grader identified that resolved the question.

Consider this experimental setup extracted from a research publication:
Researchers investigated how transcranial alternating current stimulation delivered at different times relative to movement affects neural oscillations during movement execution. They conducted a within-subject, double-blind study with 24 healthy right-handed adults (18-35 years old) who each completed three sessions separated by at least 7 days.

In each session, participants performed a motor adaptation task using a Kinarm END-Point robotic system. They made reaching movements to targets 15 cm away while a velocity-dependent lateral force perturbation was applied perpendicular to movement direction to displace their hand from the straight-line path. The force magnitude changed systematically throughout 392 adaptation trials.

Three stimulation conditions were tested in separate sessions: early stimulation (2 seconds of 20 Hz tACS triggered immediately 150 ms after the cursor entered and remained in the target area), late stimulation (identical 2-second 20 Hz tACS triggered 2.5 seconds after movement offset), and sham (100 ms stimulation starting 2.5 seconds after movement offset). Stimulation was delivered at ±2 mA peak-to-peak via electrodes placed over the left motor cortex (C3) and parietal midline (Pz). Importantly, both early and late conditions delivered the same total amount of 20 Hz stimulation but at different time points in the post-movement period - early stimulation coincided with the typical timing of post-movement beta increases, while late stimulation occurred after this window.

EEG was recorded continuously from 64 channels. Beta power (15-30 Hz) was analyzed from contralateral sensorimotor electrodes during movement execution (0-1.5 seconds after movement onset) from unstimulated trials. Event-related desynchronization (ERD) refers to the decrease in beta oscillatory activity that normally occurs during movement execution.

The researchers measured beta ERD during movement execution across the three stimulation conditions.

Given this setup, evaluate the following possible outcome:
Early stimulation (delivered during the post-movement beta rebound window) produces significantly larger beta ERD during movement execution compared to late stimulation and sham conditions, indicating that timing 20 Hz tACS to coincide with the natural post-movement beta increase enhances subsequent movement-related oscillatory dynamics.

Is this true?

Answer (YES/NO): NO